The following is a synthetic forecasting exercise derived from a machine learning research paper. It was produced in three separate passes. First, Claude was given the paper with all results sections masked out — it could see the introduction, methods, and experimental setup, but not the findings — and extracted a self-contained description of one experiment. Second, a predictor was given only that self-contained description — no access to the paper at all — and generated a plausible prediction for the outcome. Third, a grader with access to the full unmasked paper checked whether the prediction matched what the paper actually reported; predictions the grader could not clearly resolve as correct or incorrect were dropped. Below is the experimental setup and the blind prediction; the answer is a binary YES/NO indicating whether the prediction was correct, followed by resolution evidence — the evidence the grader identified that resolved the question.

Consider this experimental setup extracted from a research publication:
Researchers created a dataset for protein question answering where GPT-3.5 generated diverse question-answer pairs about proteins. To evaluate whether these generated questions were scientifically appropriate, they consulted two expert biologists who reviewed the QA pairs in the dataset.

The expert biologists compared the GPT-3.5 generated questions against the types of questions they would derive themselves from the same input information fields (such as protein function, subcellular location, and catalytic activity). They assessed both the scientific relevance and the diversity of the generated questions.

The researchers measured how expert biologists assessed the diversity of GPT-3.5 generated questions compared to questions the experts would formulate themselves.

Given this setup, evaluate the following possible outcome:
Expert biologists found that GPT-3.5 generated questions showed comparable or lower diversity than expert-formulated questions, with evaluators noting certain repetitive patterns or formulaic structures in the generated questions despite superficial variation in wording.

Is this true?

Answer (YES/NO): NO